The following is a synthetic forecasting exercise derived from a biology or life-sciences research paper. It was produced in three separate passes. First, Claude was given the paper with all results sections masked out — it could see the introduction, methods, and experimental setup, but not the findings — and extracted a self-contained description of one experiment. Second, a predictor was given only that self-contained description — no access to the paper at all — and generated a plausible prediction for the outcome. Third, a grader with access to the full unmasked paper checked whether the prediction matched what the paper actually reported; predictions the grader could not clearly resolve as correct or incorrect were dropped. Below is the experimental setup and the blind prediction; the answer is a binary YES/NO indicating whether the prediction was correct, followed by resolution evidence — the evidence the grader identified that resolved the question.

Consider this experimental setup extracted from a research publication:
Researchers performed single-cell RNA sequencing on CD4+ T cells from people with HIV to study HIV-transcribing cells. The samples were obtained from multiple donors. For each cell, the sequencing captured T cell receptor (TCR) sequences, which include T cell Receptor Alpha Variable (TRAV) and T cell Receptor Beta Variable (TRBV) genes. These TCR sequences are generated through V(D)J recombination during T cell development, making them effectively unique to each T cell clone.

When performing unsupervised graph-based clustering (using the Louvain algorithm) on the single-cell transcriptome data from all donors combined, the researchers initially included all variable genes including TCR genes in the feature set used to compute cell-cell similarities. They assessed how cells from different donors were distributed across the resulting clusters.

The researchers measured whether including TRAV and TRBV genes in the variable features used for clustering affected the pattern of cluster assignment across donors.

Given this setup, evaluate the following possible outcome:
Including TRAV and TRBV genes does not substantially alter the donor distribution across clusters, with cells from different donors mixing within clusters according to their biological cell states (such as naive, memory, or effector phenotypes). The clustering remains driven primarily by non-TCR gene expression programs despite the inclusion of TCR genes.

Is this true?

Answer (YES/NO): NO